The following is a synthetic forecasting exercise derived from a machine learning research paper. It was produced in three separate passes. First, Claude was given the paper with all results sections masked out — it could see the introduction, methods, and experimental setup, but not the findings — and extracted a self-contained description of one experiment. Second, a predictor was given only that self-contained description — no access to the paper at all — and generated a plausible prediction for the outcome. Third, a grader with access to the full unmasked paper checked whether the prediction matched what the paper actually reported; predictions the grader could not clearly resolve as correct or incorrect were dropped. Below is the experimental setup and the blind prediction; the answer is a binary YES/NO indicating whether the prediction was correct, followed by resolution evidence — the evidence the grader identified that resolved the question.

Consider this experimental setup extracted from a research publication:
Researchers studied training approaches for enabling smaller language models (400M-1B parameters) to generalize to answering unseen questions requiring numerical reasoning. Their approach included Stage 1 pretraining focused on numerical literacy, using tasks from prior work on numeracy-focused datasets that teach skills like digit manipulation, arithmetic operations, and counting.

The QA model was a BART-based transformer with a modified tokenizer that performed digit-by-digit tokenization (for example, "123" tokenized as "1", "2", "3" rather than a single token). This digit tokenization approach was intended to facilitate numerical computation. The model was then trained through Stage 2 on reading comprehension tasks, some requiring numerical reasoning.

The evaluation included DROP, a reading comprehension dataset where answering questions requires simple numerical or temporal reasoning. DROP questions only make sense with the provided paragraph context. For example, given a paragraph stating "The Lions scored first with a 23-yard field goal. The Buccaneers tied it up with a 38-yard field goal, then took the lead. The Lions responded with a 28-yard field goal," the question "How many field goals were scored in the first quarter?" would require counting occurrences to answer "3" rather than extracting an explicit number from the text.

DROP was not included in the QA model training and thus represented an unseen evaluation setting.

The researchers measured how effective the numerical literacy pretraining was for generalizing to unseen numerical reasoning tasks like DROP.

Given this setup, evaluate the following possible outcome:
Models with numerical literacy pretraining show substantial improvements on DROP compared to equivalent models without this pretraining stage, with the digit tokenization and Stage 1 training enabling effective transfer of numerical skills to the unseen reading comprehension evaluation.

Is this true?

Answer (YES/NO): YES